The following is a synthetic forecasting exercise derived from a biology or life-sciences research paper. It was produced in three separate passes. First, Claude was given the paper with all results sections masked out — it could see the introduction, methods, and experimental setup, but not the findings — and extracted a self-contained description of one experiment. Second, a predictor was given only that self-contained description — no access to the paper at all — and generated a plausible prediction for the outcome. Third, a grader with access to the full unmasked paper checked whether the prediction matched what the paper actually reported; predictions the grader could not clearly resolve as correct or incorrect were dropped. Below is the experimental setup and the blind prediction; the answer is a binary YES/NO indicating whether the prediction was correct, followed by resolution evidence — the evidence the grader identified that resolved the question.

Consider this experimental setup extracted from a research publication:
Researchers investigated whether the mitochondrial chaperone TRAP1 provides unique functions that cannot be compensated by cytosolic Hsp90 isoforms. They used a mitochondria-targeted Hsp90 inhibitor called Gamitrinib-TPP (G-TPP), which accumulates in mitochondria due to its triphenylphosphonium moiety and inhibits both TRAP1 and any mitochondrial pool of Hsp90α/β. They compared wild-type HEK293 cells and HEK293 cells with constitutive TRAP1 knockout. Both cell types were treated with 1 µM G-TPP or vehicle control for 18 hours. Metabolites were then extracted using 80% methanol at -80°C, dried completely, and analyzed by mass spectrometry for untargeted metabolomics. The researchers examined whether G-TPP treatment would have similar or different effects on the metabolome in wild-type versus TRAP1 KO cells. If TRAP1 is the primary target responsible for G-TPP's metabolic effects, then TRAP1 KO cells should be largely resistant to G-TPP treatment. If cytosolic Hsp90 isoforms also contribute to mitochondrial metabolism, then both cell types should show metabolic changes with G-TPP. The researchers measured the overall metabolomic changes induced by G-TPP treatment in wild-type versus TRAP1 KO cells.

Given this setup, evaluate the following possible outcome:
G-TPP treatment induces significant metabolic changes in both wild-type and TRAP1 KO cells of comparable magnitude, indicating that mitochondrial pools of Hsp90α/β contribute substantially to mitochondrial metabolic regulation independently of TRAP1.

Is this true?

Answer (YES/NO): NO